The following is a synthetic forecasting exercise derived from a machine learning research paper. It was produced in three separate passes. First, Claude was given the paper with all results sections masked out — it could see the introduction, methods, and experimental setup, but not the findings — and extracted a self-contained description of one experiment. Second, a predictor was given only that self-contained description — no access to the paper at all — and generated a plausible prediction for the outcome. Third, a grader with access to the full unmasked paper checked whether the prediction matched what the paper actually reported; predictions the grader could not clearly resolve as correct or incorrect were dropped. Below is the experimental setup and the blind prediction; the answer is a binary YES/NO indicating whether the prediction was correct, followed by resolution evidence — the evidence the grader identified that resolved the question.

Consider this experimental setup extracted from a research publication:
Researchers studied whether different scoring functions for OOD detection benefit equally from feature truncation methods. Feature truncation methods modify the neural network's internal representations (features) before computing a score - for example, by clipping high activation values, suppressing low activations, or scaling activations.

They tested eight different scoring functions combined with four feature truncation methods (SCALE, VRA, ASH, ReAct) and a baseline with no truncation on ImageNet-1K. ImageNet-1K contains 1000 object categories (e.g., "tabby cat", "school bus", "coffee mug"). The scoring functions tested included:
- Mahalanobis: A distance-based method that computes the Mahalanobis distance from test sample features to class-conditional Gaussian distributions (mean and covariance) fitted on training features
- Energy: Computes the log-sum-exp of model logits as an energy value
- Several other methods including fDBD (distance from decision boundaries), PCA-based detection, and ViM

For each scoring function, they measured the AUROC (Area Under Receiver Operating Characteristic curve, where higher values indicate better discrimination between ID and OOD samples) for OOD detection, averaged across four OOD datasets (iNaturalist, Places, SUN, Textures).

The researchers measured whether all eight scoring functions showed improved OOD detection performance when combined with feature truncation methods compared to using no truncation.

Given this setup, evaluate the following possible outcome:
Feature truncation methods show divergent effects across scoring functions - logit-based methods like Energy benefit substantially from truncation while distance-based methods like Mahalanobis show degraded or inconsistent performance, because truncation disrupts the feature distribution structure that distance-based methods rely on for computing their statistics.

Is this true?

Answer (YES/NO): NO